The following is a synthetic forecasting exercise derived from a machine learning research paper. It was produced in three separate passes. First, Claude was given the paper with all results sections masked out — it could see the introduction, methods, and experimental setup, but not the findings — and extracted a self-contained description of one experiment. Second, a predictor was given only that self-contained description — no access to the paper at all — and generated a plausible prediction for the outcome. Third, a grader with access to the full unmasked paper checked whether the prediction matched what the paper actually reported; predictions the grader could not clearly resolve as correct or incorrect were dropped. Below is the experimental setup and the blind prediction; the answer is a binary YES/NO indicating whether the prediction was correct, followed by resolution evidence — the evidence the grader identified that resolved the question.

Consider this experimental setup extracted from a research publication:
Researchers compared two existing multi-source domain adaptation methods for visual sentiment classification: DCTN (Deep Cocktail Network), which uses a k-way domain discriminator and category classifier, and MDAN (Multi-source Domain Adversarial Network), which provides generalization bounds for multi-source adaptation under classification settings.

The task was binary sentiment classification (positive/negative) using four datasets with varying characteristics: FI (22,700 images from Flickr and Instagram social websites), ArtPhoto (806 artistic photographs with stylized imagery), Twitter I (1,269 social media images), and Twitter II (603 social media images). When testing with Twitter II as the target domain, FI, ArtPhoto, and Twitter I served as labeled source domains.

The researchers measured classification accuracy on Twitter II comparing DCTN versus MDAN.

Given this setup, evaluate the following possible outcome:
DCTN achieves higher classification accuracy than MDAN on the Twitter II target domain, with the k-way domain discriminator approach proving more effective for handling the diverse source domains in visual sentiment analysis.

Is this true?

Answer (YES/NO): NO